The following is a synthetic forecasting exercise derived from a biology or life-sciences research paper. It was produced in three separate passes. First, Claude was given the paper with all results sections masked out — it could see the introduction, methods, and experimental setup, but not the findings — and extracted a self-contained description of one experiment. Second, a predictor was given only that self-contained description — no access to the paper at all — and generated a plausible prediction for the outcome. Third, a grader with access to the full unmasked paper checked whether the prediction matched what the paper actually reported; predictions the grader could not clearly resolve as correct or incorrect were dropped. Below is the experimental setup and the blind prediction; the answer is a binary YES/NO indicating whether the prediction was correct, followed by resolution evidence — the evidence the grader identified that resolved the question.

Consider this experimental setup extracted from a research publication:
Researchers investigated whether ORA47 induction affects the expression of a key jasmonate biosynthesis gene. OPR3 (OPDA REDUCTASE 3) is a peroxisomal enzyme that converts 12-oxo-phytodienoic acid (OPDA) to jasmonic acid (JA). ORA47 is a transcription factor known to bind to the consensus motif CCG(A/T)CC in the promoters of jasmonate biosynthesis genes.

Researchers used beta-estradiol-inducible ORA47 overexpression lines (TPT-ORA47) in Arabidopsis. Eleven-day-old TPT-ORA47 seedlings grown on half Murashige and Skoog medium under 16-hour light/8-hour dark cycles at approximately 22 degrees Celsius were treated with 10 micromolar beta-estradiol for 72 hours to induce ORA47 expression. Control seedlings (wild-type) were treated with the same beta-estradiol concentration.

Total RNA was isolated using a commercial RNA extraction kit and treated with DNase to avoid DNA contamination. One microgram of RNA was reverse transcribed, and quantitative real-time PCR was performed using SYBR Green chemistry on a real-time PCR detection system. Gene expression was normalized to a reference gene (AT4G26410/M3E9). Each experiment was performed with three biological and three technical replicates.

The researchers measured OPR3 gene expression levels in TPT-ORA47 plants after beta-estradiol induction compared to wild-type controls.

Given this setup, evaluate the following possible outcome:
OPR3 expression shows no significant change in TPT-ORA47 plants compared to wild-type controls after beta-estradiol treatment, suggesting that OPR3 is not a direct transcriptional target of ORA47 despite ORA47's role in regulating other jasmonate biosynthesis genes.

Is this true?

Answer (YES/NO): NO